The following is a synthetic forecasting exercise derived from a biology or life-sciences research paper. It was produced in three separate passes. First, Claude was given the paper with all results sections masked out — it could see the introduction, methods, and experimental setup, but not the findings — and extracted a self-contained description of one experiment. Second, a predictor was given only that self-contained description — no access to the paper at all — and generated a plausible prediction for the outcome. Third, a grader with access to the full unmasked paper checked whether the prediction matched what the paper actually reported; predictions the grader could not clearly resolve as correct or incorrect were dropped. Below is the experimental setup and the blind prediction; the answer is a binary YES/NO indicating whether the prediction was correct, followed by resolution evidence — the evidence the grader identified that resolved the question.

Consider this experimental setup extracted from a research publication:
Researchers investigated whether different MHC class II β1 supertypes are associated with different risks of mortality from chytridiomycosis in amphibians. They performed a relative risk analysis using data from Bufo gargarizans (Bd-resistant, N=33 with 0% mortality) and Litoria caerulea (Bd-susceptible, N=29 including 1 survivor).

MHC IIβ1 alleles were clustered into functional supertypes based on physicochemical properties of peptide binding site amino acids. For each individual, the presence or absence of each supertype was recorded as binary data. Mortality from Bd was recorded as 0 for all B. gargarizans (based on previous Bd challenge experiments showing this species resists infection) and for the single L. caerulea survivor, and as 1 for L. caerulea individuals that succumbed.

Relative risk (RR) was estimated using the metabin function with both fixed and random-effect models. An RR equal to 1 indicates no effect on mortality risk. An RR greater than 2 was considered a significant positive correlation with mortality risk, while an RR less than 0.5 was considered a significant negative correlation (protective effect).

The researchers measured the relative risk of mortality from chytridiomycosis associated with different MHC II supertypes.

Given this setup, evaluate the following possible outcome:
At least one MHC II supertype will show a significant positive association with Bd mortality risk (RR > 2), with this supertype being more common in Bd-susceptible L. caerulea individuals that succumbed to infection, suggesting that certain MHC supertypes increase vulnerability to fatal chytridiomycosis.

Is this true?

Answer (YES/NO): YES